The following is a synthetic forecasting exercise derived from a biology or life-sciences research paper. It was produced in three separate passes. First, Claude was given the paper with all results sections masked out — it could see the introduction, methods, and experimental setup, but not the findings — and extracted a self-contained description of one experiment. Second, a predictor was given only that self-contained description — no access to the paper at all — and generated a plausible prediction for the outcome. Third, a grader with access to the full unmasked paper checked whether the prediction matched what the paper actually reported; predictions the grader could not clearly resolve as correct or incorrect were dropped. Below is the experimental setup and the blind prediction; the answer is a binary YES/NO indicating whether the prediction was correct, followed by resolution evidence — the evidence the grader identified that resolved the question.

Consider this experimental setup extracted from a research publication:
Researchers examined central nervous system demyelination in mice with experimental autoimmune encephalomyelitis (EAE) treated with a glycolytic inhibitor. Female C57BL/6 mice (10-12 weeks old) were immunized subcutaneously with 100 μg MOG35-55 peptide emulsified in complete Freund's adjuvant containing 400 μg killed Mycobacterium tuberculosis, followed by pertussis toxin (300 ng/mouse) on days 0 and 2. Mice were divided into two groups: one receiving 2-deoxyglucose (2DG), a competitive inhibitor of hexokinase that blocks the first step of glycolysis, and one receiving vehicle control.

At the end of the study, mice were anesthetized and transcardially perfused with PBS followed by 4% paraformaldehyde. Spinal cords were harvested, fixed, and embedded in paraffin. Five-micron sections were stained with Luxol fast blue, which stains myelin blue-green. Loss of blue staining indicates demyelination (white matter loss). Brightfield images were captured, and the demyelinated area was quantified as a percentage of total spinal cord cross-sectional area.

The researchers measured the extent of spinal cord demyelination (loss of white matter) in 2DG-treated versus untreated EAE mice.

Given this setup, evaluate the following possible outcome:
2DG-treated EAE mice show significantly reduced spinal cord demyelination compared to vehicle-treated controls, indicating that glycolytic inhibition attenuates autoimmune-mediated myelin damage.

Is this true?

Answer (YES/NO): YES